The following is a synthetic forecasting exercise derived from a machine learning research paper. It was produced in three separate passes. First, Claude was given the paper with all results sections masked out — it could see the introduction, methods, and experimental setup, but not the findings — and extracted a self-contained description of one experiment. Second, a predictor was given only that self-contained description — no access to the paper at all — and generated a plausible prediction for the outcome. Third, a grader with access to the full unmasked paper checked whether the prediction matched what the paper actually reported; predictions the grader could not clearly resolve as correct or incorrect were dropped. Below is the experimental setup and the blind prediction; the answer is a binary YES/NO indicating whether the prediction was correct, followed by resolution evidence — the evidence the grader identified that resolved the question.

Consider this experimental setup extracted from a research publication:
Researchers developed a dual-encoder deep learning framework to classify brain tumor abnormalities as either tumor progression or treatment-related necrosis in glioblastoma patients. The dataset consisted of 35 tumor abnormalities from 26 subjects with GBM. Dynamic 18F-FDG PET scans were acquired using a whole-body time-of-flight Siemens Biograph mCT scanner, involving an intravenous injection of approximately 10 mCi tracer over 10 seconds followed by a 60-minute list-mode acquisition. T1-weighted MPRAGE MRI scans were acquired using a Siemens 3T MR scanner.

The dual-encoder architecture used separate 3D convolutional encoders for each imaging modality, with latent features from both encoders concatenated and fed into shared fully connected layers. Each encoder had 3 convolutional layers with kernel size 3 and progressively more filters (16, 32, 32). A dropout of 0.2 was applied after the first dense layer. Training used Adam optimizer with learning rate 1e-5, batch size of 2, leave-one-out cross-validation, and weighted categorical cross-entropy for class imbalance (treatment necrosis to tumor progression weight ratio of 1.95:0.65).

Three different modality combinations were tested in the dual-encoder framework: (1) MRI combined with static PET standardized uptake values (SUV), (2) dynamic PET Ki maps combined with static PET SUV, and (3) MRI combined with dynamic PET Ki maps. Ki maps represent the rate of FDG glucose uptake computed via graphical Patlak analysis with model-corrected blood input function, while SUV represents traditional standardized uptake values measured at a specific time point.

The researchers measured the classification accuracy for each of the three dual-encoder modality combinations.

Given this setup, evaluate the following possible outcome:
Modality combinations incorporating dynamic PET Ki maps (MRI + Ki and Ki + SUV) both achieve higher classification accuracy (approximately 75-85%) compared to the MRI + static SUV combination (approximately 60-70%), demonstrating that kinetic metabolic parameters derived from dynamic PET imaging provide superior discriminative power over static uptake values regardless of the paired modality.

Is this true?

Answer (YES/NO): NO